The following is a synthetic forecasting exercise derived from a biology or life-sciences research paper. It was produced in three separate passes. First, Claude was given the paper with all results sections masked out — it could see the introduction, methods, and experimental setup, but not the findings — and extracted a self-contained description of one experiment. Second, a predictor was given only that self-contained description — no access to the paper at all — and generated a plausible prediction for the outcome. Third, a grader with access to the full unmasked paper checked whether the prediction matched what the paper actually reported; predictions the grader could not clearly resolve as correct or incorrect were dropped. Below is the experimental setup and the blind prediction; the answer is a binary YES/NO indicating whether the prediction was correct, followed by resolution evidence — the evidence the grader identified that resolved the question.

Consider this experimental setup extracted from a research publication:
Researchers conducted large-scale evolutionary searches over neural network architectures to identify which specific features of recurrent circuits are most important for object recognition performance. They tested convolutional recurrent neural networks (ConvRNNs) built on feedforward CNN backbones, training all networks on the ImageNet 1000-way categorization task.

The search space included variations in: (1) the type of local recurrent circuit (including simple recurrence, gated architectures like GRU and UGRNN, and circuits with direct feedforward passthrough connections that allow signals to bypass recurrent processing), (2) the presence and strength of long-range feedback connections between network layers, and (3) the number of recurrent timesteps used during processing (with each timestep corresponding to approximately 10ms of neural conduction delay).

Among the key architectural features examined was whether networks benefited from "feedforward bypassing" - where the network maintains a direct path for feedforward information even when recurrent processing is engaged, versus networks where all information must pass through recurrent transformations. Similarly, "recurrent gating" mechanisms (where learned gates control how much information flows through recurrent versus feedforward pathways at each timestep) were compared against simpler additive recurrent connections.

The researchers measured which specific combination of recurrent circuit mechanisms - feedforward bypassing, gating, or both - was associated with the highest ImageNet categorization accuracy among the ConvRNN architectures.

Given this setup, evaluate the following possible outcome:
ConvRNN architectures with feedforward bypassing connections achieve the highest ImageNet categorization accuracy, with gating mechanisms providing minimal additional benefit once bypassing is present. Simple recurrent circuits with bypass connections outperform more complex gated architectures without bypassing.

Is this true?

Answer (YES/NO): NO